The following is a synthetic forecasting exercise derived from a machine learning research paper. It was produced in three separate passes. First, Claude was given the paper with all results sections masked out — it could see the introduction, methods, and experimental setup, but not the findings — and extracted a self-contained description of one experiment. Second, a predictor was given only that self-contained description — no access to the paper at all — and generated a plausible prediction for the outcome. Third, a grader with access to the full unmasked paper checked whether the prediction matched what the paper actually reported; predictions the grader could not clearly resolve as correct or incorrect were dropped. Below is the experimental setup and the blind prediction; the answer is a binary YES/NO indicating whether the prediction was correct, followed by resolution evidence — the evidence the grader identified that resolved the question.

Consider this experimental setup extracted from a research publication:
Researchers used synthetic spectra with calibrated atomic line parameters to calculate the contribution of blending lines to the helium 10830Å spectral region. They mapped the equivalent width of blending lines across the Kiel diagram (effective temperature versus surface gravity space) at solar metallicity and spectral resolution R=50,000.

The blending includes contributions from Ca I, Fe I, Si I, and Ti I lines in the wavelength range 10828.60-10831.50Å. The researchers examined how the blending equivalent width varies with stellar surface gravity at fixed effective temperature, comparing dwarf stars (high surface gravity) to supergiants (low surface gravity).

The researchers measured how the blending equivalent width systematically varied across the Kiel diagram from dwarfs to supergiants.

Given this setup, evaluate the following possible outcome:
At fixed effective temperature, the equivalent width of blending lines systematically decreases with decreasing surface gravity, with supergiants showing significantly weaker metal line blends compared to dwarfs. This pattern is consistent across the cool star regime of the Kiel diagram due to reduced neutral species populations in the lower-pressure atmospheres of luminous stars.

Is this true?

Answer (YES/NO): NO